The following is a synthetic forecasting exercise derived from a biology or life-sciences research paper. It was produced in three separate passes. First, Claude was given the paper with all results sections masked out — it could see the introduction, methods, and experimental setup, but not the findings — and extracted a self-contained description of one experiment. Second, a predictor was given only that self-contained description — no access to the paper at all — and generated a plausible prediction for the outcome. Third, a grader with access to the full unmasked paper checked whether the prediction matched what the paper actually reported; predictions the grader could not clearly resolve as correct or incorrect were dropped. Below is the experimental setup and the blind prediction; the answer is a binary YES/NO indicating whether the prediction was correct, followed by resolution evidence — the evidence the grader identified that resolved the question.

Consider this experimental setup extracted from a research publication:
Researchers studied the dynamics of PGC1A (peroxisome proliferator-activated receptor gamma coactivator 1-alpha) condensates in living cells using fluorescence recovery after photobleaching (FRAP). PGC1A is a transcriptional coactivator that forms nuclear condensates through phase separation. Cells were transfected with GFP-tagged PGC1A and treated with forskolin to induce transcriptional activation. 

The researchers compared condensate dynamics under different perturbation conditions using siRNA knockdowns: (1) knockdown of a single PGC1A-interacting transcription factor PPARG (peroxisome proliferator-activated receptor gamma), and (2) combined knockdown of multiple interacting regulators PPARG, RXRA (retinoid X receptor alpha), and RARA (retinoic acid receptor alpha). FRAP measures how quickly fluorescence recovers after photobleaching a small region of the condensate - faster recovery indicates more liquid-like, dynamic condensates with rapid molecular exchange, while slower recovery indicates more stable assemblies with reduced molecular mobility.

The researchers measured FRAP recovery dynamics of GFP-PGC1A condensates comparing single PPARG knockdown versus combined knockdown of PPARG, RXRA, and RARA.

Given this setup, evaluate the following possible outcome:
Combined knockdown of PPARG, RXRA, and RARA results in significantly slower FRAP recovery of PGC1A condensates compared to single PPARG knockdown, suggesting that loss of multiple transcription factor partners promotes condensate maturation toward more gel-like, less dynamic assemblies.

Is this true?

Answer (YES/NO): NO